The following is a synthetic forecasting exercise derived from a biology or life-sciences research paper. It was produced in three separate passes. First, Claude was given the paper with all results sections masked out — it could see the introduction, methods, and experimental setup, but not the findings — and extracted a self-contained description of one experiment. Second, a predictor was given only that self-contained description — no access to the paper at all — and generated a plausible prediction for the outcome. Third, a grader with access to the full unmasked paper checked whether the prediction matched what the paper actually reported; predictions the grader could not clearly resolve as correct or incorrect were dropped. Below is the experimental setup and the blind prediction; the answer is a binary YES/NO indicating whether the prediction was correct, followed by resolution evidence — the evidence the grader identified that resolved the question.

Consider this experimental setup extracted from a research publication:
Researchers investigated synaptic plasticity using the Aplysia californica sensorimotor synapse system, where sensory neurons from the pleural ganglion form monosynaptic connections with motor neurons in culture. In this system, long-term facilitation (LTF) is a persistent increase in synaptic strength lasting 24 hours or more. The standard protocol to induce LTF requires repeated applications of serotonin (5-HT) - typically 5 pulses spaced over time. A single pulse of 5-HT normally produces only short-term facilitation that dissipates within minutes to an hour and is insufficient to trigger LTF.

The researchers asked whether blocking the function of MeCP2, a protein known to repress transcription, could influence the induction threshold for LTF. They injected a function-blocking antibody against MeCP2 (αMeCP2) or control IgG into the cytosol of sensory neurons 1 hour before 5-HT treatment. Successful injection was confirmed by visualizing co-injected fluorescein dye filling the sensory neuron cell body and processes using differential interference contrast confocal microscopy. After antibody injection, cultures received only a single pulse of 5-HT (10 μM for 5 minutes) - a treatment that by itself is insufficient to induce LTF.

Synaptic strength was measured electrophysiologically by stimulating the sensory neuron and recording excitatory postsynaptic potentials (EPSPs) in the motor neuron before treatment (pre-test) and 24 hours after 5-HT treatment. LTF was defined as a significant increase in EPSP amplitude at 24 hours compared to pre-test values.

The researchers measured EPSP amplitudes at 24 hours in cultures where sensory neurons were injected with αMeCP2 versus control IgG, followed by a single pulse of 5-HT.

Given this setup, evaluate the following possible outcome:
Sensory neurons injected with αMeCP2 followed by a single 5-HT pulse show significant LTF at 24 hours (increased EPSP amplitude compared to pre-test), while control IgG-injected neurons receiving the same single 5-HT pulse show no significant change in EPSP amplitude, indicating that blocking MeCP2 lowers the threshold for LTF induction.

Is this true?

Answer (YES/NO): YES